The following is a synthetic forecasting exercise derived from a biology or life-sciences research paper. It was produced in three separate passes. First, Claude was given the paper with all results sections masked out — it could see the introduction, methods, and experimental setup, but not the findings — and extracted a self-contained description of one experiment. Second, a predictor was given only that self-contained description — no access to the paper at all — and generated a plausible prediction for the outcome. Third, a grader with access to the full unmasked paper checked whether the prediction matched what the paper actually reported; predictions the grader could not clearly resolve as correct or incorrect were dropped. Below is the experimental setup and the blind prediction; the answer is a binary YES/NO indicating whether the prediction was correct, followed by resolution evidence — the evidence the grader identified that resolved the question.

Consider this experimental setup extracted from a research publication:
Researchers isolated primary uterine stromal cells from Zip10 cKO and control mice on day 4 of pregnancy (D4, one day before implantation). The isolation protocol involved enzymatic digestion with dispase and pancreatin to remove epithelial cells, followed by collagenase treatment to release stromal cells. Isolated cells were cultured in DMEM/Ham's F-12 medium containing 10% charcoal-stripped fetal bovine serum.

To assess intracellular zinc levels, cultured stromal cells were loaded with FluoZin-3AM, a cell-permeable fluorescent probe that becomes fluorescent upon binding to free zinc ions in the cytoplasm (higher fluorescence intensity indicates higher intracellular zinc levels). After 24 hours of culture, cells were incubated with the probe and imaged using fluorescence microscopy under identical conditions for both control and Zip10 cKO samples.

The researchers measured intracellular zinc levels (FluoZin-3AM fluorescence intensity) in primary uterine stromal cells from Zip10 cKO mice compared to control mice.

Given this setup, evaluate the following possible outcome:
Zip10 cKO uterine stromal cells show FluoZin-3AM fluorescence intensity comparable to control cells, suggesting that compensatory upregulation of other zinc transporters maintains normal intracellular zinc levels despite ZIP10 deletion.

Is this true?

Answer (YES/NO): NO